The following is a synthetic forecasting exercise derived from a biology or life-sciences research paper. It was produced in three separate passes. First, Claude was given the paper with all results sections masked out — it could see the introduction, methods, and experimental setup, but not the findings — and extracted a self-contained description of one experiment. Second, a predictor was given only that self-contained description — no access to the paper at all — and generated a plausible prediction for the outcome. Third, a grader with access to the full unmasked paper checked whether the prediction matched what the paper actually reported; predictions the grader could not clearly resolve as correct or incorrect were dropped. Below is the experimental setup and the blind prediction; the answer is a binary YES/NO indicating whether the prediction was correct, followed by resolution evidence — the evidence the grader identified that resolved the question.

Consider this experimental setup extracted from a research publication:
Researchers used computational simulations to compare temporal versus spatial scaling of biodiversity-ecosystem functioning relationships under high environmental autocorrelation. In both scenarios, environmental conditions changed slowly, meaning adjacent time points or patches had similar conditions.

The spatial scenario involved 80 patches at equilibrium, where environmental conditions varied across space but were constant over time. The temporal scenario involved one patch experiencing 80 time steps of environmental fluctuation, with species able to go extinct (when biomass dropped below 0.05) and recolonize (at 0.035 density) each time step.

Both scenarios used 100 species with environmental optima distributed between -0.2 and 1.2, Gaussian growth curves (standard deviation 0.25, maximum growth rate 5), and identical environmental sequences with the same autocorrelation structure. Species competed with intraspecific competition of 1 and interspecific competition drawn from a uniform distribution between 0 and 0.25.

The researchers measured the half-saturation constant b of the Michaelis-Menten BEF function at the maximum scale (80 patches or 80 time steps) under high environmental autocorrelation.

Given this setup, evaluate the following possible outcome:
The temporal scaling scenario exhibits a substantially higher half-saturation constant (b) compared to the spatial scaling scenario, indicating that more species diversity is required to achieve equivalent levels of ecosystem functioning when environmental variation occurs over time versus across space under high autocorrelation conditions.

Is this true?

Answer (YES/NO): NO